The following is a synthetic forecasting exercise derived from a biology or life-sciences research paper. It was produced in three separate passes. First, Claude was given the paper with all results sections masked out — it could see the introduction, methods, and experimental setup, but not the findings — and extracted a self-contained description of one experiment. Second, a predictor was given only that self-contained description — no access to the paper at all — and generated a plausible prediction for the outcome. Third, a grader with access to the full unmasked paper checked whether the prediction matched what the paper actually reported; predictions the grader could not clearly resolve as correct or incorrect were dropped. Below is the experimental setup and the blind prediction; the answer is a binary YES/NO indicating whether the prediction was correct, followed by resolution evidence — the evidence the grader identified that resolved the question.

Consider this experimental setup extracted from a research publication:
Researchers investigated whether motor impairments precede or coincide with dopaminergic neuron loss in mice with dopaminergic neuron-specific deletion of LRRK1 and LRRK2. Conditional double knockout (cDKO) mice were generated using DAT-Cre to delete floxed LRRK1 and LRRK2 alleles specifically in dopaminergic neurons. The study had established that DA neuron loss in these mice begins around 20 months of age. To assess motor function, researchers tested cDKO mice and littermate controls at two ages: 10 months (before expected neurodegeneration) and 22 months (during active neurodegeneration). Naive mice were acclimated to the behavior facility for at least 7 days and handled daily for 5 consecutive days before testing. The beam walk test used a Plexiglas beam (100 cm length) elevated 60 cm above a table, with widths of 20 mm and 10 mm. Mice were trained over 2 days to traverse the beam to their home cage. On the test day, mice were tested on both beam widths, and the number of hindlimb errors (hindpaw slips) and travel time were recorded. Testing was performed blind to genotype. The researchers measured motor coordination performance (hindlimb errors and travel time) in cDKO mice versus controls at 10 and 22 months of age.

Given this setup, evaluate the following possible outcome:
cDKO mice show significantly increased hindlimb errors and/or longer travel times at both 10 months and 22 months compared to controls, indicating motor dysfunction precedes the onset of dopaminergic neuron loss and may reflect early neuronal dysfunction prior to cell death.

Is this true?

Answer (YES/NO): NO